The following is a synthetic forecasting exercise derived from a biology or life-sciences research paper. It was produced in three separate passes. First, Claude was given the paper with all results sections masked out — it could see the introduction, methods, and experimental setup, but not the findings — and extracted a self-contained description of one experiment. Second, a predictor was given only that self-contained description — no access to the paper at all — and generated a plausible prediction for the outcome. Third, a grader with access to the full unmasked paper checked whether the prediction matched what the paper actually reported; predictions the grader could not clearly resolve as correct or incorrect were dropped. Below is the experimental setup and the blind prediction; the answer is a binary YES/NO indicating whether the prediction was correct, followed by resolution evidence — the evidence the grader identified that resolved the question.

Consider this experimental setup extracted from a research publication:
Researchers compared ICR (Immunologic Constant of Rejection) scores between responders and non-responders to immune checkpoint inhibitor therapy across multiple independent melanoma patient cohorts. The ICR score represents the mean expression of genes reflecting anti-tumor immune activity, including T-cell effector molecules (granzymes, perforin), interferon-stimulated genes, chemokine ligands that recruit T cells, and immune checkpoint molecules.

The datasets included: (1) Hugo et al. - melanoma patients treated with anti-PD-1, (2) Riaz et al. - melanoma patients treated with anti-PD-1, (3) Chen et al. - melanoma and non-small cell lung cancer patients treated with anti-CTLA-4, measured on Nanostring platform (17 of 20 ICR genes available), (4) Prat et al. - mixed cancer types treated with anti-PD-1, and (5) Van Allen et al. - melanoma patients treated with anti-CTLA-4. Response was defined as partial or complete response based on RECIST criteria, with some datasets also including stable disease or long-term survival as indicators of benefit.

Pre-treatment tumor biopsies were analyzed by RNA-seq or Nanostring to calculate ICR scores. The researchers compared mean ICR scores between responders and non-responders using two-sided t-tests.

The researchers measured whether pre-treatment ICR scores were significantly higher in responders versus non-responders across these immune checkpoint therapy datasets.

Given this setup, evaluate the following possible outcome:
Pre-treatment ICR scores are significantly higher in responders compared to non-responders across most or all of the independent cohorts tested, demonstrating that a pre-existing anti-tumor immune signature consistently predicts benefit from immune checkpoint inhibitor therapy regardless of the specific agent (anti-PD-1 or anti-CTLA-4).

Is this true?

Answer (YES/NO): YES